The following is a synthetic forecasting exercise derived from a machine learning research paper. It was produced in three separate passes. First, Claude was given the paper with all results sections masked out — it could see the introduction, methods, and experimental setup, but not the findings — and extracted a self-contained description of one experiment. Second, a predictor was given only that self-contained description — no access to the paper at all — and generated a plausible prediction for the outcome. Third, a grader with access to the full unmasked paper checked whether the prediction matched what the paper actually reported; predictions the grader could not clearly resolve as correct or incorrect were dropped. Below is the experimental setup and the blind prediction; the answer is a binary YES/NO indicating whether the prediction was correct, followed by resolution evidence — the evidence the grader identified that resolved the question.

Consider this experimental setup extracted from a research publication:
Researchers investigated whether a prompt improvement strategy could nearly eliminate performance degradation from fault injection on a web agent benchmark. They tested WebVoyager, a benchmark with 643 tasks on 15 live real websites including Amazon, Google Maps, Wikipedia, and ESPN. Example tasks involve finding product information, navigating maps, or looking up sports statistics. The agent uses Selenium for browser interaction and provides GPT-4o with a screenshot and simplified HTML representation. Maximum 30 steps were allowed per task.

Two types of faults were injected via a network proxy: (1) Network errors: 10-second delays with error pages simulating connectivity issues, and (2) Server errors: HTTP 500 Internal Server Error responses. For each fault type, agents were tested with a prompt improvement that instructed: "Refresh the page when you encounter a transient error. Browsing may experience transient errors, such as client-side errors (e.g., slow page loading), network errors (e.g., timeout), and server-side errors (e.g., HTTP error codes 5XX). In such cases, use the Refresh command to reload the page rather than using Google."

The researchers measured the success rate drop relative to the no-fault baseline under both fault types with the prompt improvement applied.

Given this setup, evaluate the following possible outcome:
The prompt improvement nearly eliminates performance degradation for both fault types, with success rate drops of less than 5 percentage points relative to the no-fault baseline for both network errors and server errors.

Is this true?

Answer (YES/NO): YES